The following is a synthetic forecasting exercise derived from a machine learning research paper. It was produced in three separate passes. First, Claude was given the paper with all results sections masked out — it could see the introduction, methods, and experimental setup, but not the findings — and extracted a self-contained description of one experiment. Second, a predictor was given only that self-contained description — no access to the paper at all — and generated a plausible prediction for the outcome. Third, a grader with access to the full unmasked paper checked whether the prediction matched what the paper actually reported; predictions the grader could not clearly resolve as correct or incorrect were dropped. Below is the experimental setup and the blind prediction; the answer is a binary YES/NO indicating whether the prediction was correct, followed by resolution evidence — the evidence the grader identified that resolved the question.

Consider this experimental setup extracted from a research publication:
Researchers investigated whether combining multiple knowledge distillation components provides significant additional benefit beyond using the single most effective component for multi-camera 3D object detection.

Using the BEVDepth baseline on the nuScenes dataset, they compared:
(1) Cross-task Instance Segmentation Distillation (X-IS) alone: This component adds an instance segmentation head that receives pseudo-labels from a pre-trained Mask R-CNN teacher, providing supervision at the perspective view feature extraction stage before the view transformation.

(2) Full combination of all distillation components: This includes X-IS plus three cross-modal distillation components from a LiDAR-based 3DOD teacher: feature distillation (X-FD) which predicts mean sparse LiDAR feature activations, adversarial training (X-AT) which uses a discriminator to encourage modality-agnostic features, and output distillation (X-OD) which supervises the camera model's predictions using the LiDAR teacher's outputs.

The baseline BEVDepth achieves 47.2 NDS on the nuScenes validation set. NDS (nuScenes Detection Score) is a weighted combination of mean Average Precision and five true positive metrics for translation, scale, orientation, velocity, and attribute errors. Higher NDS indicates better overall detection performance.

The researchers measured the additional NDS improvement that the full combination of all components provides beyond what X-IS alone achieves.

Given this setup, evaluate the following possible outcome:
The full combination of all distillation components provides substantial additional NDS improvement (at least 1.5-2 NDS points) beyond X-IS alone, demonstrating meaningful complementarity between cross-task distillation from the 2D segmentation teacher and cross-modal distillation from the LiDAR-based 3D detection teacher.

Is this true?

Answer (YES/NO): NO